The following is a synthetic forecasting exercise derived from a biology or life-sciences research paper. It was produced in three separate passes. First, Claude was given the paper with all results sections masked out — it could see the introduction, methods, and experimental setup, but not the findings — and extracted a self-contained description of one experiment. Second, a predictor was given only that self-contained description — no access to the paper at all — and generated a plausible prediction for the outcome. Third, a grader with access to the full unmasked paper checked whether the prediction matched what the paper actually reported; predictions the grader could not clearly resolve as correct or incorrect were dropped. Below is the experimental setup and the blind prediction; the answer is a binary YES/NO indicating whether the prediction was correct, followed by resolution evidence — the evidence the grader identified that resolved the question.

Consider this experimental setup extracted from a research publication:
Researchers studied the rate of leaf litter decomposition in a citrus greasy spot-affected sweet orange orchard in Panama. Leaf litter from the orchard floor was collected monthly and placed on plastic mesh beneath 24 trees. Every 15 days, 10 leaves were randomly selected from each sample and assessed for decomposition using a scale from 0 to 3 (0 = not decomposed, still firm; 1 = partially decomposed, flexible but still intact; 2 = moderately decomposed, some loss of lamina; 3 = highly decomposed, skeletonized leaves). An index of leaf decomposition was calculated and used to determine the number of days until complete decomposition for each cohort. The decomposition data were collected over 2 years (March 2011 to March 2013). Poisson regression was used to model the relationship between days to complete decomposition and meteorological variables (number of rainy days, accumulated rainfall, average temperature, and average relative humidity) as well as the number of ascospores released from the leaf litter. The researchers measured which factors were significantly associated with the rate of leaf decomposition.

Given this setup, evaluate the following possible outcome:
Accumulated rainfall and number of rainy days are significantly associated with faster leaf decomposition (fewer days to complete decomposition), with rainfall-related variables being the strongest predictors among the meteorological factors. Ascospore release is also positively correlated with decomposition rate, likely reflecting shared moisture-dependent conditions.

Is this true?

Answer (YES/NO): NO